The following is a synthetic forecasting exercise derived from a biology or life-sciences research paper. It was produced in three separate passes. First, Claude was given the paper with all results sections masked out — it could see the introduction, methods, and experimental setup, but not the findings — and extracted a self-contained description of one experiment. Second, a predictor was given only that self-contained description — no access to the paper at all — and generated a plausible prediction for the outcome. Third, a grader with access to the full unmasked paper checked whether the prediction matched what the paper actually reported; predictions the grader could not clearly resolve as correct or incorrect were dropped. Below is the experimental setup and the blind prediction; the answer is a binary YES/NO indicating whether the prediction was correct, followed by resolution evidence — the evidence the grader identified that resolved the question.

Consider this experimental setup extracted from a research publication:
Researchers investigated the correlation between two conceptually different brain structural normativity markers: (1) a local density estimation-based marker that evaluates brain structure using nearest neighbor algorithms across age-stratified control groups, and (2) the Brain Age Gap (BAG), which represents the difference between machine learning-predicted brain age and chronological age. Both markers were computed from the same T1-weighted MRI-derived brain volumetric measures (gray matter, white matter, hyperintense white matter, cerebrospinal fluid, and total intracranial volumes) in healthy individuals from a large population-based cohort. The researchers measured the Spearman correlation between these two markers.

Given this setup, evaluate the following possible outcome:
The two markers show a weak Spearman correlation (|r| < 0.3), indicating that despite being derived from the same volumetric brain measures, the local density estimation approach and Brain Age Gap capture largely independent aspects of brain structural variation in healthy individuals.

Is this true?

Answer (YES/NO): NO